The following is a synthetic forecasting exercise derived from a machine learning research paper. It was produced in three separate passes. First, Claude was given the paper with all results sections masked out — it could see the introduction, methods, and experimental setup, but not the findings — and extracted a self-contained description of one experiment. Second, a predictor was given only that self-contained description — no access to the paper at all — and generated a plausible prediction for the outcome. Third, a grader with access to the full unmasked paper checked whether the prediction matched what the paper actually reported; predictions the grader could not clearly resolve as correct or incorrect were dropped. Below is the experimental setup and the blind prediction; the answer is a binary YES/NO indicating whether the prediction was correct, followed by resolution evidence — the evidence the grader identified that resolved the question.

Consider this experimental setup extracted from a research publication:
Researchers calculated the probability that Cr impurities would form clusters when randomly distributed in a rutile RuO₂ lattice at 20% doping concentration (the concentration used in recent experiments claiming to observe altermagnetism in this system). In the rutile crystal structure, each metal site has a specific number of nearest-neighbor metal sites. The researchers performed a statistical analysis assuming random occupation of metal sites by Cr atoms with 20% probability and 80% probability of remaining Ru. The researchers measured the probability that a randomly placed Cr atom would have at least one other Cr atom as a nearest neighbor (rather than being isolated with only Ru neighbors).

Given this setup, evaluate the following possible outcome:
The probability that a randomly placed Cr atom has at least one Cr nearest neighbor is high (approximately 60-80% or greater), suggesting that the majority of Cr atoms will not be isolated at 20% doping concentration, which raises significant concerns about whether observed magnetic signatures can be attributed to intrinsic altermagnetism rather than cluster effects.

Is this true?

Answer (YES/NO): YES